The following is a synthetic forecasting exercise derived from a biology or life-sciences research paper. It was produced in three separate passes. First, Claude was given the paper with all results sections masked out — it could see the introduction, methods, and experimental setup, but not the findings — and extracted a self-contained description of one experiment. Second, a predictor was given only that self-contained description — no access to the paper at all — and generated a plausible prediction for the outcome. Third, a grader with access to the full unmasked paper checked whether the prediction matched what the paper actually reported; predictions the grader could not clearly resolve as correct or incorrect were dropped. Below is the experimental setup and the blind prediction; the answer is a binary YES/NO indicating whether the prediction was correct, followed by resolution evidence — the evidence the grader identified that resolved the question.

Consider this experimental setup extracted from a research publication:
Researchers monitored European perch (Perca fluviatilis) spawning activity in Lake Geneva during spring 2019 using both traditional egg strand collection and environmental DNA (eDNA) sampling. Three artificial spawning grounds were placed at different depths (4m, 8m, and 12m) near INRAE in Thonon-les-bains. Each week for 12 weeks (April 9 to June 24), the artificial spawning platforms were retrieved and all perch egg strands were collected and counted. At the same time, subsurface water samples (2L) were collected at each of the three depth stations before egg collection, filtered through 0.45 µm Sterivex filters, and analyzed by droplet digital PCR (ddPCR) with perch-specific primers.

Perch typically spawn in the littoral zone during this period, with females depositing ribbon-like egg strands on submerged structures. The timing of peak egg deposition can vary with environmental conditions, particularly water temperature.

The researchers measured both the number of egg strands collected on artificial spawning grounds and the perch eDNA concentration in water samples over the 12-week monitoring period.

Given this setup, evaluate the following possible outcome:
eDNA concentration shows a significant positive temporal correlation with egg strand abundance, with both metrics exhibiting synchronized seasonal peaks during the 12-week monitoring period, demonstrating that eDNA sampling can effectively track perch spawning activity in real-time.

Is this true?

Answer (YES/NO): YES